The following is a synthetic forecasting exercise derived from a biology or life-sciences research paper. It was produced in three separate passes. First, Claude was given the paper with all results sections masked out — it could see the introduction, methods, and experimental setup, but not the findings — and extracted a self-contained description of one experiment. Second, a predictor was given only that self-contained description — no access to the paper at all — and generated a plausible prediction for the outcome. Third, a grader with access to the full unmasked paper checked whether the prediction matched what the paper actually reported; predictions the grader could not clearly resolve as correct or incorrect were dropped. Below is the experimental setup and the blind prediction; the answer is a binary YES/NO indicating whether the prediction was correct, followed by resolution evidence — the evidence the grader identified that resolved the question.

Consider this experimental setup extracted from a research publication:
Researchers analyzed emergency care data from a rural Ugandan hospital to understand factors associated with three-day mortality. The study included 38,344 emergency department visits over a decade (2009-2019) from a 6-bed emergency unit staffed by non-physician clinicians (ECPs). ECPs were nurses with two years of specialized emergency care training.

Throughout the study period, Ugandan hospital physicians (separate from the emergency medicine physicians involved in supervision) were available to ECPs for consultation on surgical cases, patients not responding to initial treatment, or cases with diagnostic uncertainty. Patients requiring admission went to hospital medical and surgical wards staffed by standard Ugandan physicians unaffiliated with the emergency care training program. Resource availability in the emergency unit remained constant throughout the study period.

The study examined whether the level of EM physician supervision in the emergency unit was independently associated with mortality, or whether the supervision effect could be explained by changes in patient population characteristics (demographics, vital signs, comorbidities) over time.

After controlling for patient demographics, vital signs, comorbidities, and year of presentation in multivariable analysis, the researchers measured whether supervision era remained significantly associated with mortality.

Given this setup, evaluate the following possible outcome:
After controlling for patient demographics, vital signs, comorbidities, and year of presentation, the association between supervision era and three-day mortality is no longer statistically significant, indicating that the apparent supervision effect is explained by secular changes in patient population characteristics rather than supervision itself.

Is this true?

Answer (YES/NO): NO